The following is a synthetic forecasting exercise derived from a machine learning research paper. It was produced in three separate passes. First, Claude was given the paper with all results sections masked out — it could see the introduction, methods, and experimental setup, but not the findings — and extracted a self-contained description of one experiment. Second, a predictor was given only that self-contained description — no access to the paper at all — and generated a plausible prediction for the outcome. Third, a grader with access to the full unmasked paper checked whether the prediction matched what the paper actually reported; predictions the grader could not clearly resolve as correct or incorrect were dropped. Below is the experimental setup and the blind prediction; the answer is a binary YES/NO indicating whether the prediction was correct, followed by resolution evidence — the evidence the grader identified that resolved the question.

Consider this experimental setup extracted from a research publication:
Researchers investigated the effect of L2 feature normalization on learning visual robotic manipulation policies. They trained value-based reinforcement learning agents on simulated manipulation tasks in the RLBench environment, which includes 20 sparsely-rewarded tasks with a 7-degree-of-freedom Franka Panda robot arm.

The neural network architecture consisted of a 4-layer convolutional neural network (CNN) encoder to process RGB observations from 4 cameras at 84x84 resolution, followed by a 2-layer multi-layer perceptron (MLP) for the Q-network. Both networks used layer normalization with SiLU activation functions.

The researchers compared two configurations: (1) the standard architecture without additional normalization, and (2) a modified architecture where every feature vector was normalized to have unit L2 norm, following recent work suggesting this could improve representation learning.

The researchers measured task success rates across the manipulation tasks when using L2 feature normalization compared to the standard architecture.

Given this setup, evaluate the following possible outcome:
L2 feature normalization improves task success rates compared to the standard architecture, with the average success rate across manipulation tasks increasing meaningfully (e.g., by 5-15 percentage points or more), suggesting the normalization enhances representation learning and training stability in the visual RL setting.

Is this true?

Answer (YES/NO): NO